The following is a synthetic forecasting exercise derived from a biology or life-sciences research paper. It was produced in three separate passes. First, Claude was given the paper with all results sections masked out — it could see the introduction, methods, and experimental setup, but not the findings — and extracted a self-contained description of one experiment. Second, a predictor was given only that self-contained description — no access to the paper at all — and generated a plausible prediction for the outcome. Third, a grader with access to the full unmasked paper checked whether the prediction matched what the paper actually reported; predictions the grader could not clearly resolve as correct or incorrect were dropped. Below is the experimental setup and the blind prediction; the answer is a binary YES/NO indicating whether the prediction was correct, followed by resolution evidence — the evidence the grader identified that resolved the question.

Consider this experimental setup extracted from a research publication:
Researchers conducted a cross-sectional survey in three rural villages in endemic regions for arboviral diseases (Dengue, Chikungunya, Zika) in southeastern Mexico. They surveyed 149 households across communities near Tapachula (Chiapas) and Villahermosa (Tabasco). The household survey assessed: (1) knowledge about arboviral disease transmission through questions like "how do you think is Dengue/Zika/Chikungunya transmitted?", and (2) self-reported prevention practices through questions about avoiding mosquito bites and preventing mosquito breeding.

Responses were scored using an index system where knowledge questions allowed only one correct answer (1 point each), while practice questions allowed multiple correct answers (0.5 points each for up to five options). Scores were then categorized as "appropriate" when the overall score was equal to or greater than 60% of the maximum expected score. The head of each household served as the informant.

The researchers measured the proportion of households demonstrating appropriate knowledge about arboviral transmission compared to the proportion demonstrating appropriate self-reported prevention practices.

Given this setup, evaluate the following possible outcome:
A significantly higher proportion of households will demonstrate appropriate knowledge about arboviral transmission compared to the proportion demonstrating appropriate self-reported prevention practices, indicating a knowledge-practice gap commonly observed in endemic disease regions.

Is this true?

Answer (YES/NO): YES